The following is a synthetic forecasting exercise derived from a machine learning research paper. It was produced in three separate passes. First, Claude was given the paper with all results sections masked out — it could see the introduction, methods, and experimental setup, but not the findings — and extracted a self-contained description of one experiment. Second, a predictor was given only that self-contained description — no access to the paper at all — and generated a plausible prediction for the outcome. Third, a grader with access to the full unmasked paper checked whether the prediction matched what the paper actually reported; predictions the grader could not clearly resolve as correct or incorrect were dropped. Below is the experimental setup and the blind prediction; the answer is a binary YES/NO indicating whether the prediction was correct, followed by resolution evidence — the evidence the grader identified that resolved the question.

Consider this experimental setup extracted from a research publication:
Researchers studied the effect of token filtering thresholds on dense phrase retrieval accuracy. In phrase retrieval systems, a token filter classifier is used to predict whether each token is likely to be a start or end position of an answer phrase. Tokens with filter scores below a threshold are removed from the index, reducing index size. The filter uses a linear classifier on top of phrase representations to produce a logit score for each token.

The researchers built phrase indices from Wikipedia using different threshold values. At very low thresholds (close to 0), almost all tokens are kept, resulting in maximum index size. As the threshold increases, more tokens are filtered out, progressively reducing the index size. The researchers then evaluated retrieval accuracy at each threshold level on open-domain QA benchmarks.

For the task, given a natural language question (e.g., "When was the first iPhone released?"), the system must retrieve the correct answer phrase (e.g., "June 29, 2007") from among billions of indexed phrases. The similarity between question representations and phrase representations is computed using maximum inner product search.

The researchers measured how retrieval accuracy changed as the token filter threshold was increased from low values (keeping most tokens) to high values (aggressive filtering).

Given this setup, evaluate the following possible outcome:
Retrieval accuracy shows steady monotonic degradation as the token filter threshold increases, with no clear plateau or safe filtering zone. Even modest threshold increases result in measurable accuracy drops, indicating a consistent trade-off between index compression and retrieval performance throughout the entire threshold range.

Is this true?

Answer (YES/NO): NO